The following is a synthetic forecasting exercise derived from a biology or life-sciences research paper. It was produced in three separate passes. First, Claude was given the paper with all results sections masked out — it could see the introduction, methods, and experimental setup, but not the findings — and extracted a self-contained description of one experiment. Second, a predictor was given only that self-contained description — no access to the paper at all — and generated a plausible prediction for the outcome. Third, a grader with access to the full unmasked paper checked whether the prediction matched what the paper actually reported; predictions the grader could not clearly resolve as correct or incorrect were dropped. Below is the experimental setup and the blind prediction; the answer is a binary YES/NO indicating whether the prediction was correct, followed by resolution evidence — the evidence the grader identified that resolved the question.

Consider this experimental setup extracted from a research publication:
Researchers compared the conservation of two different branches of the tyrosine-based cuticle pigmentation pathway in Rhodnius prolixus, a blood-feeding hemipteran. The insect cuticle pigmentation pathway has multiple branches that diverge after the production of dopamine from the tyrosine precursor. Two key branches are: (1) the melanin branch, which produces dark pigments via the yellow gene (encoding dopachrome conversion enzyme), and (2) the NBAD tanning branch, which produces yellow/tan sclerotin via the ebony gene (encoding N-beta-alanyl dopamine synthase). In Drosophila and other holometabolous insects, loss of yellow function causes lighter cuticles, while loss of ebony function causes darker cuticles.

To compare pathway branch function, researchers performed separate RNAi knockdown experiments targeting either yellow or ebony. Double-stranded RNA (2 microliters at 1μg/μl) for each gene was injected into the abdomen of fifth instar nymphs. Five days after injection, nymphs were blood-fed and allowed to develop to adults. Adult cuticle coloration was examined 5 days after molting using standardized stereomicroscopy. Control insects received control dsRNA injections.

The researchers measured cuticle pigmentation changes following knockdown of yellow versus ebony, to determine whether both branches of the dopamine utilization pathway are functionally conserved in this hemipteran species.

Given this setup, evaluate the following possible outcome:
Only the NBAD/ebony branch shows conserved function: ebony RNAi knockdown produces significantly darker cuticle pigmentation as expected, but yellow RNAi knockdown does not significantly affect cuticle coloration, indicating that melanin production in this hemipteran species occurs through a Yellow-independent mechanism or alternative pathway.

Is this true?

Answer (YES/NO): NO